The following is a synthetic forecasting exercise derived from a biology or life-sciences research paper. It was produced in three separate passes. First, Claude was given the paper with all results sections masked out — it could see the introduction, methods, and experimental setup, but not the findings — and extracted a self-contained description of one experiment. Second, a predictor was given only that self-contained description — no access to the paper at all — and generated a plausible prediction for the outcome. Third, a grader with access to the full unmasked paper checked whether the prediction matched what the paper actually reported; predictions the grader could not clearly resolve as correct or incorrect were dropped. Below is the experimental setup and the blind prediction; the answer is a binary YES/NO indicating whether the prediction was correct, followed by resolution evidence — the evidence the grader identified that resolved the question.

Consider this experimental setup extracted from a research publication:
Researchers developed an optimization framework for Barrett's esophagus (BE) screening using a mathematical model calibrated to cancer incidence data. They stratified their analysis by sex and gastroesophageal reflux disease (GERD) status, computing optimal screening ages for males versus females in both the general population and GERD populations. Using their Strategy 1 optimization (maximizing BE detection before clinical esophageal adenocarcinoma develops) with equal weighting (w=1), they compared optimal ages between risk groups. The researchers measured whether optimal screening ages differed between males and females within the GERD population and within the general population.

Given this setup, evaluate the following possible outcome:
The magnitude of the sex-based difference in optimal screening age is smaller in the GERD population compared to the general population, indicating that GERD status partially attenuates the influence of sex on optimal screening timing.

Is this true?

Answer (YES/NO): NO